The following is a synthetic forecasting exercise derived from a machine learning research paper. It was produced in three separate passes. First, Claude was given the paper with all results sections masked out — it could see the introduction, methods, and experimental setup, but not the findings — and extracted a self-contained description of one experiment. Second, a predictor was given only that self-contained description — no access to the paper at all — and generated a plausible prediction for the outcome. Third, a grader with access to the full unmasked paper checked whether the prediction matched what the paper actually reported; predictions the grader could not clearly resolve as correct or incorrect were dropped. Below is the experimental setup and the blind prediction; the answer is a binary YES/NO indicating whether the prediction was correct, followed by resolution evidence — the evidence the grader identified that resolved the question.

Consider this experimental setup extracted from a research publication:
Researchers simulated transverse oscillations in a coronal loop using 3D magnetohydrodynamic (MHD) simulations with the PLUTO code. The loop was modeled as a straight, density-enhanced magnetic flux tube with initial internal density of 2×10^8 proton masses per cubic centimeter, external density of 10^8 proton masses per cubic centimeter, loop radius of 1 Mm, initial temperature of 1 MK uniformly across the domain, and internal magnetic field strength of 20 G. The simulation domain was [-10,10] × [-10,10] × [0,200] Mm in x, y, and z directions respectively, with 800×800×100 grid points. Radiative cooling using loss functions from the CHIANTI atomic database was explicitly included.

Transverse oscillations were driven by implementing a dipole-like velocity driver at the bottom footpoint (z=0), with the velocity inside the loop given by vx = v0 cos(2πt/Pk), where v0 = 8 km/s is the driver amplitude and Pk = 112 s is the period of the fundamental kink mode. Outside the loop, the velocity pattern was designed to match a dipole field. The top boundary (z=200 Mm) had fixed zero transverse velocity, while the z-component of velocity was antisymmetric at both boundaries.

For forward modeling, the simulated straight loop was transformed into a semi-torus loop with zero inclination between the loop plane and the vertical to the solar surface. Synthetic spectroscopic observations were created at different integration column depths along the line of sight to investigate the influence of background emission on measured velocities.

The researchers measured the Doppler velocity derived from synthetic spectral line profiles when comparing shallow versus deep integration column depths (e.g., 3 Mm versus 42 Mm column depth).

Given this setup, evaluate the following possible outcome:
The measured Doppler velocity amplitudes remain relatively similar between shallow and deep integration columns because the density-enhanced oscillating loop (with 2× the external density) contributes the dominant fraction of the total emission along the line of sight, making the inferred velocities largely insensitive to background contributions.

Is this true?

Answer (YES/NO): NO